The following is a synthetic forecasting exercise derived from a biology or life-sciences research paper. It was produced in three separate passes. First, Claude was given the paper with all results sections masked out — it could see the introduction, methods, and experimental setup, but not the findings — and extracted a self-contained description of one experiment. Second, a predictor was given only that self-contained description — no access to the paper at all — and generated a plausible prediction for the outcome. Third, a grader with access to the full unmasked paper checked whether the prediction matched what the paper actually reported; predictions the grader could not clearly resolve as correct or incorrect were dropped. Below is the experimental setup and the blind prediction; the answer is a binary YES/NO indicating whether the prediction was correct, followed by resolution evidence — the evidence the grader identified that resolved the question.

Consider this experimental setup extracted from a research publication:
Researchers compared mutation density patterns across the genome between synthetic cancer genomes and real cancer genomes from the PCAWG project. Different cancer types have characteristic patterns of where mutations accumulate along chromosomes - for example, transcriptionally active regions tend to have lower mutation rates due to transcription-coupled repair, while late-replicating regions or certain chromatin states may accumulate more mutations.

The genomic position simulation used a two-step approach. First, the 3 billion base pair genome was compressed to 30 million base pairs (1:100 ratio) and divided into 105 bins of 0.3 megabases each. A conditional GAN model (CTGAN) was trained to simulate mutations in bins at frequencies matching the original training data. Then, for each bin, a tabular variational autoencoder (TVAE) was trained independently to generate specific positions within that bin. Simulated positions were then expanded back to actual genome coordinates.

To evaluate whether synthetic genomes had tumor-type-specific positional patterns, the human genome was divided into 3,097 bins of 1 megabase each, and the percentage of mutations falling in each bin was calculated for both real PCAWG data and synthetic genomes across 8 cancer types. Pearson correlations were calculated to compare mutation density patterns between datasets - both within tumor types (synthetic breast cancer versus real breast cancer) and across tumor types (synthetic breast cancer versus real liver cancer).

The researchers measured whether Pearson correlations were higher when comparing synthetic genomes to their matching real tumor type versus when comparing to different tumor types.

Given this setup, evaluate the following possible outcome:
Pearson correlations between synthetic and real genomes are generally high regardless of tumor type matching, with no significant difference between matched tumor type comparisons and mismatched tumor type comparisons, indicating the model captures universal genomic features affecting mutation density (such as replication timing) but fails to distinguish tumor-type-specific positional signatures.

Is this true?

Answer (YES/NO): NO